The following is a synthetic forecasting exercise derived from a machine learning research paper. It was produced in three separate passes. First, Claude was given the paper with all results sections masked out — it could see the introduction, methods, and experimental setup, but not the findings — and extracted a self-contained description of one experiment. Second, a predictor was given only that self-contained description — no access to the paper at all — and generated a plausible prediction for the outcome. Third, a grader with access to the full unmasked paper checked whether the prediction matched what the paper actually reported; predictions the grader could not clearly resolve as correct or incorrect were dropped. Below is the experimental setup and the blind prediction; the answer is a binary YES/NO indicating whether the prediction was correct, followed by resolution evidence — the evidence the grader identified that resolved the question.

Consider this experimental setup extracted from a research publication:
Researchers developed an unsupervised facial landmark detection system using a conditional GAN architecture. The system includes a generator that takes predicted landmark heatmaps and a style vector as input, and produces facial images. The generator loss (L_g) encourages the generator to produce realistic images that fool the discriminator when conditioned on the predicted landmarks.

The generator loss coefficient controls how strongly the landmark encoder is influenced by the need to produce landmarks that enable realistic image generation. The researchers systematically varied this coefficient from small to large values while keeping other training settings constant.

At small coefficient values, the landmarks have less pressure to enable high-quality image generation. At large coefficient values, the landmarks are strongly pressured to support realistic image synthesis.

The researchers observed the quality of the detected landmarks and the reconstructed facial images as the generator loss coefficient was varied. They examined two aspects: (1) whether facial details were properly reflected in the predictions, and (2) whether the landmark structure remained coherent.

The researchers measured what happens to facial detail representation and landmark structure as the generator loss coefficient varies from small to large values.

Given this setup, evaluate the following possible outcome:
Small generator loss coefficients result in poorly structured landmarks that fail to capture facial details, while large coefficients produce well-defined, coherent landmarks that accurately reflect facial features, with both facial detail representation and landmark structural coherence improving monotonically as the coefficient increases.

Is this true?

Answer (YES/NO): NO